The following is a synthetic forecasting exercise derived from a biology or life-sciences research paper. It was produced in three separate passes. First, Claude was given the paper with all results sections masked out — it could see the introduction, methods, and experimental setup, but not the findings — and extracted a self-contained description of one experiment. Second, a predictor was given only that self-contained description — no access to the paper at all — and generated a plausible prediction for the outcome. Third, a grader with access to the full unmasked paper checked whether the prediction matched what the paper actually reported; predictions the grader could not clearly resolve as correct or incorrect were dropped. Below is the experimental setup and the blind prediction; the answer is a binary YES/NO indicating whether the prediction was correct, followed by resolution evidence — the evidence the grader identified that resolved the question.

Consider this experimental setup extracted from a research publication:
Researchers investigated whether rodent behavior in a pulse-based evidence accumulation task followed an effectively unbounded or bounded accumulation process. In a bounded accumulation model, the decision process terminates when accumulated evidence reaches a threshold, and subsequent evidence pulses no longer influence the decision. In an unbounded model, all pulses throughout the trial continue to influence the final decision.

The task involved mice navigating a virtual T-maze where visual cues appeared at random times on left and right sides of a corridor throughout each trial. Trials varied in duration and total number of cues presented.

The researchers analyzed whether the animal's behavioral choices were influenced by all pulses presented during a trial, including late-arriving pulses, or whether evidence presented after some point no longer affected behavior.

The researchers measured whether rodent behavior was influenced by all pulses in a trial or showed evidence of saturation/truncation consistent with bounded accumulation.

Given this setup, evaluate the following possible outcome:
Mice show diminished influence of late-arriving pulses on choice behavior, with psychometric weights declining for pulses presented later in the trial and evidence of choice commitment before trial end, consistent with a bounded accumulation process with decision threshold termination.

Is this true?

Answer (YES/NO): NO